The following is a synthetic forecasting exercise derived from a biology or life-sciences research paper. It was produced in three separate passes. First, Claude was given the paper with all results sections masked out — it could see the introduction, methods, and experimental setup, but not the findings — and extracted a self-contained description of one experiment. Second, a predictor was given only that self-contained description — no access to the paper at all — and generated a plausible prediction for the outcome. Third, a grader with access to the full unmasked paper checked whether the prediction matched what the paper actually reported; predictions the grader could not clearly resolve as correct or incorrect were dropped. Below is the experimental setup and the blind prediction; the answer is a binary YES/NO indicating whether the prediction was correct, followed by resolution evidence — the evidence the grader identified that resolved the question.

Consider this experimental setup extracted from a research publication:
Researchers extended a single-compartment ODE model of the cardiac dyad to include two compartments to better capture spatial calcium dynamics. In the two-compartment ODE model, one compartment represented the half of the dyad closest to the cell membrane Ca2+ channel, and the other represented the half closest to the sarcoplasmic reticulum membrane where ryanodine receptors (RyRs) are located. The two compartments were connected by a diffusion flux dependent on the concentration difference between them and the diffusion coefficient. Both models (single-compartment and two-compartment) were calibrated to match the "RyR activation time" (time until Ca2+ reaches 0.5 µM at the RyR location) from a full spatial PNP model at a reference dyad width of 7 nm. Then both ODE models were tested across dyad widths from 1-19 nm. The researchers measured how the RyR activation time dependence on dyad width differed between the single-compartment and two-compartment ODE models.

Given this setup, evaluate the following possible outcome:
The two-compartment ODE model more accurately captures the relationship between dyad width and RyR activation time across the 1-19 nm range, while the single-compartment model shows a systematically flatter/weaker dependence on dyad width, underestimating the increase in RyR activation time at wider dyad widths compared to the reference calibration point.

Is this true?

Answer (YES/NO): YES